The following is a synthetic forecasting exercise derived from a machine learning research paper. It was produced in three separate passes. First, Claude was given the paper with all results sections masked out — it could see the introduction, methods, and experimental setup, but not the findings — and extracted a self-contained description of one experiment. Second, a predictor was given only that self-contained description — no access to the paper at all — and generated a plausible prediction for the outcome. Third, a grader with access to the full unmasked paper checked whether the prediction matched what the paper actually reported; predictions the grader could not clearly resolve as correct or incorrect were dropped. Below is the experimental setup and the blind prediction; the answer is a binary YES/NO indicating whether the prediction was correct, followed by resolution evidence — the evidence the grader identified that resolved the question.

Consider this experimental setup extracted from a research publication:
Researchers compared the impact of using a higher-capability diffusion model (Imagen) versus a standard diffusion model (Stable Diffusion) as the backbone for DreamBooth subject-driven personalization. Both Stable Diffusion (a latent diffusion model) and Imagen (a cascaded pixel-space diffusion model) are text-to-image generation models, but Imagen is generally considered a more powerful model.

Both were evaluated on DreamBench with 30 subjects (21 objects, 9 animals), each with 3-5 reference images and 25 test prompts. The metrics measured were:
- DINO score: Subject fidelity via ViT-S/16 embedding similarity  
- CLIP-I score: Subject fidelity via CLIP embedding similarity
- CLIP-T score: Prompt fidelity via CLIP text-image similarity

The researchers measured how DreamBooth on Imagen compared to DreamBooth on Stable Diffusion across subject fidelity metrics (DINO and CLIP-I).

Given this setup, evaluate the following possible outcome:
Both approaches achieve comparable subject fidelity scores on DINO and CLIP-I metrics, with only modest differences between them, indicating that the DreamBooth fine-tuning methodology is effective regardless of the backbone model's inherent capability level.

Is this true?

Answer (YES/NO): NO